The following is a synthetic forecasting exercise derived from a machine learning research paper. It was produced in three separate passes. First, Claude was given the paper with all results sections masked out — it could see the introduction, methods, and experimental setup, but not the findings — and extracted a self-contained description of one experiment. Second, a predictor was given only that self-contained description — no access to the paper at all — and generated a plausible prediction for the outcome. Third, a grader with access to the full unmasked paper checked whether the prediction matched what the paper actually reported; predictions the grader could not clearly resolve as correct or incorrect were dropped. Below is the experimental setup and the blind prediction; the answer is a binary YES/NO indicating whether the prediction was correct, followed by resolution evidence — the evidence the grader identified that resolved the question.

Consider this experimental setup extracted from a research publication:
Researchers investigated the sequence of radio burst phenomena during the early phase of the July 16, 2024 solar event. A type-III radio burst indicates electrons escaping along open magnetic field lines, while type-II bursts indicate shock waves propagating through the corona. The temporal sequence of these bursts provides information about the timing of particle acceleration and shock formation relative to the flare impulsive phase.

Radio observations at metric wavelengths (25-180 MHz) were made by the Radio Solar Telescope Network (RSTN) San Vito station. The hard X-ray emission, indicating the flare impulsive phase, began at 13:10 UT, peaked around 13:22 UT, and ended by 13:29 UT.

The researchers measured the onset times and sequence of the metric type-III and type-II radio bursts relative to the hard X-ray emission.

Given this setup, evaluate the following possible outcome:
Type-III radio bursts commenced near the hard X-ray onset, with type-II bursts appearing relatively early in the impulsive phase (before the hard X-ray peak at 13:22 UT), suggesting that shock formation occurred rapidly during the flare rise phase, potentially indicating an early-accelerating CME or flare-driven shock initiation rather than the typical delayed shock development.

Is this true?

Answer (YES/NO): NO